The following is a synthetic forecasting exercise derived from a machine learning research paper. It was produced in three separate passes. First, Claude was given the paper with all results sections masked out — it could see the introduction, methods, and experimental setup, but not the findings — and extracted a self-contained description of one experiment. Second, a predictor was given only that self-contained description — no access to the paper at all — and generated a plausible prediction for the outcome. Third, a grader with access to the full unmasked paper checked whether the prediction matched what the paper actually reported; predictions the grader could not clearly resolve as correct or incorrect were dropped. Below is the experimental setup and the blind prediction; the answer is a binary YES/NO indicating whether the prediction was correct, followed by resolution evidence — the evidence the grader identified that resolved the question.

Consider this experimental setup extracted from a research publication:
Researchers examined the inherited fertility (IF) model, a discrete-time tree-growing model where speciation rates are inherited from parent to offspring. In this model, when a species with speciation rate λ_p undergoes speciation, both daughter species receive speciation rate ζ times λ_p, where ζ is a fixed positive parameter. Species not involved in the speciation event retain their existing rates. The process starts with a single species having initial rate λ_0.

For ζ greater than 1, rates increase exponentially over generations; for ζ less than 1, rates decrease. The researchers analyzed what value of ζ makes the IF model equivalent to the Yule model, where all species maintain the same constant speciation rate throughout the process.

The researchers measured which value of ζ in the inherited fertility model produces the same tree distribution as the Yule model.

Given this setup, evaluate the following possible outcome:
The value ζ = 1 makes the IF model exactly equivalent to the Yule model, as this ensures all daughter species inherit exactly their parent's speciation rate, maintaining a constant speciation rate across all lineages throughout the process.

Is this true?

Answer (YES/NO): YES